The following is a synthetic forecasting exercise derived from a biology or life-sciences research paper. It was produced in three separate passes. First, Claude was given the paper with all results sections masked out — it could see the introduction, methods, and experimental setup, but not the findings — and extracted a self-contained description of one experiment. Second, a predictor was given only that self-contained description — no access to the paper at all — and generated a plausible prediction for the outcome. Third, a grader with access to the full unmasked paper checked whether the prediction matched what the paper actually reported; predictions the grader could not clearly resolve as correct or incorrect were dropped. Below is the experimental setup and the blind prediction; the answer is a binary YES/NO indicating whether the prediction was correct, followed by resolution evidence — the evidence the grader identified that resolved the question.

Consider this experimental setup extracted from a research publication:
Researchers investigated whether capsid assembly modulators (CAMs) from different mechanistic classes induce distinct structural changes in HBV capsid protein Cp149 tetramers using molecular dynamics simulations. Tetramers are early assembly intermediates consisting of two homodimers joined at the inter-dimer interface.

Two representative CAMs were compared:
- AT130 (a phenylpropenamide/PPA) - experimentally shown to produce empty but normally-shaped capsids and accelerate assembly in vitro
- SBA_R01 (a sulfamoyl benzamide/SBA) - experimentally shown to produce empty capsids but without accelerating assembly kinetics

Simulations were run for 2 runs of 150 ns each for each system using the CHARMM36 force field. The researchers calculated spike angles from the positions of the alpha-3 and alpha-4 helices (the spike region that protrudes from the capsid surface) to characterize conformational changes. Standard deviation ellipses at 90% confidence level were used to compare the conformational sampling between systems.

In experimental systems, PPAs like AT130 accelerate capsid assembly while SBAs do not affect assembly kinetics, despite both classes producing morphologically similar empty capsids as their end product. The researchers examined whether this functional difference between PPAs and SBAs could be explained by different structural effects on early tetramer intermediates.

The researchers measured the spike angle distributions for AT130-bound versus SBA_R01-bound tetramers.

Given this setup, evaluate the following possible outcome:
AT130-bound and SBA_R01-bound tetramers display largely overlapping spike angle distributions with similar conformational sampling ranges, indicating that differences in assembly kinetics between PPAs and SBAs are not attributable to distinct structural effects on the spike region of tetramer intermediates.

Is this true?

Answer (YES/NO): NO